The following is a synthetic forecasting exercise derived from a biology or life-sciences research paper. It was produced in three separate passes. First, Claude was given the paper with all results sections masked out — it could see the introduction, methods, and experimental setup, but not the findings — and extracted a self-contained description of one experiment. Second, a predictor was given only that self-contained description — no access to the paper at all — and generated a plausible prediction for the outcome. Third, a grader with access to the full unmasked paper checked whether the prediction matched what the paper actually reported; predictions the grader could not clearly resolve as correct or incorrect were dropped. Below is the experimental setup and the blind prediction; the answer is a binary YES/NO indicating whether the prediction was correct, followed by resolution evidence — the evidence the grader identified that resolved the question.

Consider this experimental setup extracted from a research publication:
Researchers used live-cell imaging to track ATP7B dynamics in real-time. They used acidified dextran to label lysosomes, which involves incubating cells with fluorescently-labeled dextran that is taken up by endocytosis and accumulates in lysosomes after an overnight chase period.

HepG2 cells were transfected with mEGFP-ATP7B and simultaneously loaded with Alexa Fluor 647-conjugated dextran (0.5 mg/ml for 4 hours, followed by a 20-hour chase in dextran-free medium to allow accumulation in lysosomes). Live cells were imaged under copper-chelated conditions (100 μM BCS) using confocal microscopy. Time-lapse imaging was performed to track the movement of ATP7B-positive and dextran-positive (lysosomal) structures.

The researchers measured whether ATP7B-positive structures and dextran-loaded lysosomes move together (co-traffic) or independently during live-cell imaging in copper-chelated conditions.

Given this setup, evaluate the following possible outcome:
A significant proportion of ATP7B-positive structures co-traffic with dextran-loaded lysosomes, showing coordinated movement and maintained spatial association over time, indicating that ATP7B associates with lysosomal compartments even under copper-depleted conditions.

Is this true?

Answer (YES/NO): YES